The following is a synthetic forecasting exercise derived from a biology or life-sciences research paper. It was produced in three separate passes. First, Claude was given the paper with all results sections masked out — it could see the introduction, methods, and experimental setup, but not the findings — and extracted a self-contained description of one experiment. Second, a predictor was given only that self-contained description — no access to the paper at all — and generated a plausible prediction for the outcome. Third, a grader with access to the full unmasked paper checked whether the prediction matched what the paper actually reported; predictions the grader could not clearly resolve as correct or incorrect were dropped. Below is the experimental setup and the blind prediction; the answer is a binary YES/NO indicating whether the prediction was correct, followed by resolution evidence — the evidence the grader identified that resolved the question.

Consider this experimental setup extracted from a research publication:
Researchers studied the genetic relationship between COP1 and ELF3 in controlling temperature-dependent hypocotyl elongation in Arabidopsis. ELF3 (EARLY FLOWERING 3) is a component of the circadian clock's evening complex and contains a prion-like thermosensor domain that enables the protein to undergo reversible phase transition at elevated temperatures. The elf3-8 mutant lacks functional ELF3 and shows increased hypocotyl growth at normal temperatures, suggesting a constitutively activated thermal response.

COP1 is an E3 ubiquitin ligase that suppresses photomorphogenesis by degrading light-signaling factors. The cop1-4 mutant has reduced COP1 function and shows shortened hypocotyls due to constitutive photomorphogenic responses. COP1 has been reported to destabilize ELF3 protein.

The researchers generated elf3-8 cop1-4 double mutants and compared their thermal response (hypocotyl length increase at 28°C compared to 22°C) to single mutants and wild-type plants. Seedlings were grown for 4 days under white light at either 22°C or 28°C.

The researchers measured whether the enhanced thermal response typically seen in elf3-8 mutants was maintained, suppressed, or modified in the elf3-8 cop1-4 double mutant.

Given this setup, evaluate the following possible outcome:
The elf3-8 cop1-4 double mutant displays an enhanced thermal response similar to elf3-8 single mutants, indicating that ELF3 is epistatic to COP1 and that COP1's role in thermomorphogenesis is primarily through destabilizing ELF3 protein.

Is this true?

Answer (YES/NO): NO